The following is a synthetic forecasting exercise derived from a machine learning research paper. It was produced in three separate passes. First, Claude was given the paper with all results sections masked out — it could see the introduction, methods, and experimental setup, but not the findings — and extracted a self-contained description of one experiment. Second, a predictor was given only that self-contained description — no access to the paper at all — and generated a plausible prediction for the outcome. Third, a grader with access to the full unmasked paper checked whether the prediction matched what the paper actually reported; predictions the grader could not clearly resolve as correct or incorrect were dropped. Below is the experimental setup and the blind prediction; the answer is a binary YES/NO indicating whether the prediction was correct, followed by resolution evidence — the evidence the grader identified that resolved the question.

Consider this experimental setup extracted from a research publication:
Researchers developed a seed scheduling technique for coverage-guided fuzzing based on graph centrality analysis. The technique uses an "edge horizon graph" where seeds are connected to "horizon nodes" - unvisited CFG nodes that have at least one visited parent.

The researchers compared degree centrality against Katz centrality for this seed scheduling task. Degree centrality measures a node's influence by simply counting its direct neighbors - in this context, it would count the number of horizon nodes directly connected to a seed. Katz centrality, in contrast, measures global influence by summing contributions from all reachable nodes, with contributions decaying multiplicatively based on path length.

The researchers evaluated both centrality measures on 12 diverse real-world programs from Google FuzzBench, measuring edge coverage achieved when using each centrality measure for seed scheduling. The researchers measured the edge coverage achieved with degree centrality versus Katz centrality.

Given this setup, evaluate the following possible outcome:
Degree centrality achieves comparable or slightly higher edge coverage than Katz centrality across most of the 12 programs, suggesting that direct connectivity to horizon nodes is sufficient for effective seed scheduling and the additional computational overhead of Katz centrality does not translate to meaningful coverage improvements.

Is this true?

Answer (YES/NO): NO